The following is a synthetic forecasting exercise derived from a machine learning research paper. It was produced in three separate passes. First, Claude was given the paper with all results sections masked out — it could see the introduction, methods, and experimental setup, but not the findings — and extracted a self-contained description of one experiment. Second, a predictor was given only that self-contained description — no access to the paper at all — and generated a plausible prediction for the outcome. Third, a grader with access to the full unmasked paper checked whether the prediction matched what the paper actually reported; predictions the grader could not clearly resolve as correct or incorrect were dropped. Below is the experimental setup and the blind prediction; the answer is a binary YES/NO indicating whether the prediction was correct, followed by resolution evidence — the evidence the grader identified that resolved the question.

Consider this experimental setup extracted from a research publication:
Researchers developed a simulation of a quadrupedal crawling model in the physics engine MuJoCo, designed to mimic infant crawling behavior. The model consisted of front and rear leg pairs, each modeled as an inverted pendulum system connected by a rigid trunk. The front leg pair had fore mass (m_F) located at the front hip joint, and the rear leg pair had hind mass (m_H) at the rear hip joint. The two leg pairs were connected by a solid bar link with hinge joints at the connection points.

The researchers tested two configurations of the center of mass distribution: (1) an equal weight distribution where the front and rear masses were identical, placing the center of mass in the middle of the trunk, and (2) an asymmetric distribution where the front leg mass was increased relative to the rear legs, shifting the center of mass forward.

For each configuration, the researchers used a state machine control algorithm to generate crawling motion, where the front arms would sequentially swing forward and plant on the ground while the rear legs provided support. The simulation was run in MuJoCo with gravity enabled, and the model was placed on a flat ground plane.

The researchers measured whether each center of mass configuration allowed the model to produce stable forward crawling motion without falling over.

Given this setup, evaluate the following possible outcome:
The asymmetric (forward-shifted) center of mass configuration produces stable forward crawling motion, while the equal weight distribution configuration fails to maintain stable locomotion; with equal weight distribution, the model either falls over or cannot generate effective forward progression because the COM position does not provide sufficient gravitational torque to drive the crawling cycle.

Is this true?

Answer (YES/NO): YES